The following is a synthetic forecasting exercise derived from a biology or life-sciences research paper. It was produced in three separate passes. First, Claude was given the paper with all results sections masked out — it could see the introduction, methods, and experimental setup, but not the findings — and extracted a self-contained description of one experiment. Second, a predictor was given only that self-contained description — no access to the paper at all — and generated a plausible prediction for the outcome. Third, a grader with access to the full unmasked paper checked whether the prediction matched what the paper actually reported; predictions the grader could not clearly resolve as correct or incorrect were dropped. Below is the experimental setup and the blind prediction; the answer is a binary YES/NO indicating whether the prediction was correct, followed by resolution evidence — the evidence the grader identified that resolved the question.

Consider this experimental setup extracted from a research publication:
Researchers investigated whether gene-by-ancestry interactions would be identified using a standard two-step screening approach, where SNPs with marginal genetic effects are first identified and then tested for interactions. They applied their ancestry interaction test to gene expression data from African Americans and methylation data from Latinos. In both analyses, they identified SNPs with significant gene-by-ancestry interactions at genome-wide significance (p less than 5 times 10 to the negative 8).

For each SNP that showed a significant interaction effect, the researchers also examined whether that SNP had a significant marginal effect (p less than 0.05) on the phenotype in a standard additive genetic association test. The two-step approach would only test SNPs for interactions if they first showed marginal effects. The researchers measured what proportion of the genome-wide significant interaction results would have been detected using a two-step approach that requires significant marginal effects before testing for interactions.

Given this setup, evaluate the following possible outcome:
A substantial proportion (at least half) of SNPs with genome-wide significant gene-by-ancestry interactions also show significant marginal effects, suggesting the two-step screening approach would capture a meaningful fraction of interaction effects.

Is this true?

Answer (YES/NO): NO